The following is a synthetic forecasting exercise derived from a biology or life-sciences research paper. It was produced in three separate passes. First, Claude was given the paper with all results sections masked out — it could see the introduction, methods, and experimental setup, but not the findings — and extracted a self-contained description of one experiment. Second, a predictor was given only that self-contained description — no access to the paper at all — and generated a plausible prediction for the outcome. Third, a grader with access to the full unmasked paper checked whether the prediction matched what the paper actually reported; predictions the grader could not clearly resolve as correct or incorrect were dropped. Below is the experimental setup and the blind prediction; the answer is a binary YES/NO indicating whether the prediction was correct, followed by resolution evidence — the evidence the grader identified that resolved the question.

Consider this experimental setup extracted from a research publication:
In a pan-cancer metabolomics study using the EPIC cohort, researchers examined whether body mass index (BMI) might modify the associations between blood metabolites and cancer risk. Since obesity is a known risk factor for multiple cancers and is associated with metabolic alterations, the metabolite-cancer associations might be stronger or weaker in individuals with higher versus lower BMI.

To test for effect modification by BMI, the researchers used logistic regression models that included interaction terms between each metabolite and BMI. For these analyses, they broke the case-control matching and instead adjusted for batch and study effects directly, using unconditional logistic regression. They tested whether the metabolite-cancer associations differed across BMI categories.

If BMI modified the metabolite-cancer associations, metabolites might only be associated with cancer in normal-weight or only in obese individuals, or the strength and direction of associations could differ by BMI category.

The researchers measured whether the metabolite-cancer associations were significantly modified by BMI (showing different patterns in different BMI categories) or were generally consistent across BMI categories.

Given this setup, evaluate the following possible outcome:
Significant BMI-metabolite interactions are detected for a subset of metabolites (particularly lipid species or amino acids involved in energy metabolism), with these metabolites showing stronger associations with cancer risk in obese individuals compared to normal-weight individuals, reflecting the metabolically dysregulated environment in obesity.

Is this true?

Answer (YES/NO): NO